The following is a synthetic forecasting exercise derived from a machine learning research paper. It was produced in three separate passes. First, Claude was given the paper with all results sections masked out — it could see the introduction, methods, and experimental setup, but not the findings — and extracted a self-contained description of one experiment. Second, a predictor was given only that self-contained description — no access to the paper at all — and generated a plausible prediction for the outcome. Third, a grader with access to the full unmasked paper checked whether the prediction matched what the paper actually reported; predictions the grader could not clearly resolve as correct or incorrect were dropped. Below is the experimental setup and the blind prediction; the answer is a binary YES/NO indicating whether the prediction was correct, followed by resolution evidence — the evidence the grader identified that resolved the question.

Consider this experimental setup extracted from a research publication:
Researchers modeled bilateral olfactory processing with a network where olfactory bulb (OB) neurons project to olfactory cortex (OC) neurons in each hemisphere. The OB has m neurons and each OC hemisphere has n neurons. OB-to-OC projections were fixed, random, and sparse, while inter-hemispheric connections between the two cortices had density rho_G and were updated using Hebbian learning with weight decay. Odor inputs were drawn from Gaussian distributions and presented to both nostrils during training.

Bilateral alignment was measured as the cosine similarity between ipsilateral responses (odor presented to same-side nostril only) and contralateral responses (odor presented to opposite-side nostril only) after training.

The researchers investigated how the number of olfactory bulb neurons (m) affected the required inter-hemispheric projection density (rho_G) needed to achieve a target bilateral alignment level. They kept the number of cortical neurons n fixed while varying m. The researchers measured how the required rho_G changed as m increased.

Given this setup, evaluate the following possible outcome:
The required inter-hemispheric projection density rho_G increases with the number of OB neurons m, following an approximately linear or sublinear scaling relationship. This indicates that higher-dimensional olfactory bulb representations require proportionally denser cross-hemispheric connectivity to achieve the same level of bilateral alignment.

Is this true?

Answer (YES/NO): YES